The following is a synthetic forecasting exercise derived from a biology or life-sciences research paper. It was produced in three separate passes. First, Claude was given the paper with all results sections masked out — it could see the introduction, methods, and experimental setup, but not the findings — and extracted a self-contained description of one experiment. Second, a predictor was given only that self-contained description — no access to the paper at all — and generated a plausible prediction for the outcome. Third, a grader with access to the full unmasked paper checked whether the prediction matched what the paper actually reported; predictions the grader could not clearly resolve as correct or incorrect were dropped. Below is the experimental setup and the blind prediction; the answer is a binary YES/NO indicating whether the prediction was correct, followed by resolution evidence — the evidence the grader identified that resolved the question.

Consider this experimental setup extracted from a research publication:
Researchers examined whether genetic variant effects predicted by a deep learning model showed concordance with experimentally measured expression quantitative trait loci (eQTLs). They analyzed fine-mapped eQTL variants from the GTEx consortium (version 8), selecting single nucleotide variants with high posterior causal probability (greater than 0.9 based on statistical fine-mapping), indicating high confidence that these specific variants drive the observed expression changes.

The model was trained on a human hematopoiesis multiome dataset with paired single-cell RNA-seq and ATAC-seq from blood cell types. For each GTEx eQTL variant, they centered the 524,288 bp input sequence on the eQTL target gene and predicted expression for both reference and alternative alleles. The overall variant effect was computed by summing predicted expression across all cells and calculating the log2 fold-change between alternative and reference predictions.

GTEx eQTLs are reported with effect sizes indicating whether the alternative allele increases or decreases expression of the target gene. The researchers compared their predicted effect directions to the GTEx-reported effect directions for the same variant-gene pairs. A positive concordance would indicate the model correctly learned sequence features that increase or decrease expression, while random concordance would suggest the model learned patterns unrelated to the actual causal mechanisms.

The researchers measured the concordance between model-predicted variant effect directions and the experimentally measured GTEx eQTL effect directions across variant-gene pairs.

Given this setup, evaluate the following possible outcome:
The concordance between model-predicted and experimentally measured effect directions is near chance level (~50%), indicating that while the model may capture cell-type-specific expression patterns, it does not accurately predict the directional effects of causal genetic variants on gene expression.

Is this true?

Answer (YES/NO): NO